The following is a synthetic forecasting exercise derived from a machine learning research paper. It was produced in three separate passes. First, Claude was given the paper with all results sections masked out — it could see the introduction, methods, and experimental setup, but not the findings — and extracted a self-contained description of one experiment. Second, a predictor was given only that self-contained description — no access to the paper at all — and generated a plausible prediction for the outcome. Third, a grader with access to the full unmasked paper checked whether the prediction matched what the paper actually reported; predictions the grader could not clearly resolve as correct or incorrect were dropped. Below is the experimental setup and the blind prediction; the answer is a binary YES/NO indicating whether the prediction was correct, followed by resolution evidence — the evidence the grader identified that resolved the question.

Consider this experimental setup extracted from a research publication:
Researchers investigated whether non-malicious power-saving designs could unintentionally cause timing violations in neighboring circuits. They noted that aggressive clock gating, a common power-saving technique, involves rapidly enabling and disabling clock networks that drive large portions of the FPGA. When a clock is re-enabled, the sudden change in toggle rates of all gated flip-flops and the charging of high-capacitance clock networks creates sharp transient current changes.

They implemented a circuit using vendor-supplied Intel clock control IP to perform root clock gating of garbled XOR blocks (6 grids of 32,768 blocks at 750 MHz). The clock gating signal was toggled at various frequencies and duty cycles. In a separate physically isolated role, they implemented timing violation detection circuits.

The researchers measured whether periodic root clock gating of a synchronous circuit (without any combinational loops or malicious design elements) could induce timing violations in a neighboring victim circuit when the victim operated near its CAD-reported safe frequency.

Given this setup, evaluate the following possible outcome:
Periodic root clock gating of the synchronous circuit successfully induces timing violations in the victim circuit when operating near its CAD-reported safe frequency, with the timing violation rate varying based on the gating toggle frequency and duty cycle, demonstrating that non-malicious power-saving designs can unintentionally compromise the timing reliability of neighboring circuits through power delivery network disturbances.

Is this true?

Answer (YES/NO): YES